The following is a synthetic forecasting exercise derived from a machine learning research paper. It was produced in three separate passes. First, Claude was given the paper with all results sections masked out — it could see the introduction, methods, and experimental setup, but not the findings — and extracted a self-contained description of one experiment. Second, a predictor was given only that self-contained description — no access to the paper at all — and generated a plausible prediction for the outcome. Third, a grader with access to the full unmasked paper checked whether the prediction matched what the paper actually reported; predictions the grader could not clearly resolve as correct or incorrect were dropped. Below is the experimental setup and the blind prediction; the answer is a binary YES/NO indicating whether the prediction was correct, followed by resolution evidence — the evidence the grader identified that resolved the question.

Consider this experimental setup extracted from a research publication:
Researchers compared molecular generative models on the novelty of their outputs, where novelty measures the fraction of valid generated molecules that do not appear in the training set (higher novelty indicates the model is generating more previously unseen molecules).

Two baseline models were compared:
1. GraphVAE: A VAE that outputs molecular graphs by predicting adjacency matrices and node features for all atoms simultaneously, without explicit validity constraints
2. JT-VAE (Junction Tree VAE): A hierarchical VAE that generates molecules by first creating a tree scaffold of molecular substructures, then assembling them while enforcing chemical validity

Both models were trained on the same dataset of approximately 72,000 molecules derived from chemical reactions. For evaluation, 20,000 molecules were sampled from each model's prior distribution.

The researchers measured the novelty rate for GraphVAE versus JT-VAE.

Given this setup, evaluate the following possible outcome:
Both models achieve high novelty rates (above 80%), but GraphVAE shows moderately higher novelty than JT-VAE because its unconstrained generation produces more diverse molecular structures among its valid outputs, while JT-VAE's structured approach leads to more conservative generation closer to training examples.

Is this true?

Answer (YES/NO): NO